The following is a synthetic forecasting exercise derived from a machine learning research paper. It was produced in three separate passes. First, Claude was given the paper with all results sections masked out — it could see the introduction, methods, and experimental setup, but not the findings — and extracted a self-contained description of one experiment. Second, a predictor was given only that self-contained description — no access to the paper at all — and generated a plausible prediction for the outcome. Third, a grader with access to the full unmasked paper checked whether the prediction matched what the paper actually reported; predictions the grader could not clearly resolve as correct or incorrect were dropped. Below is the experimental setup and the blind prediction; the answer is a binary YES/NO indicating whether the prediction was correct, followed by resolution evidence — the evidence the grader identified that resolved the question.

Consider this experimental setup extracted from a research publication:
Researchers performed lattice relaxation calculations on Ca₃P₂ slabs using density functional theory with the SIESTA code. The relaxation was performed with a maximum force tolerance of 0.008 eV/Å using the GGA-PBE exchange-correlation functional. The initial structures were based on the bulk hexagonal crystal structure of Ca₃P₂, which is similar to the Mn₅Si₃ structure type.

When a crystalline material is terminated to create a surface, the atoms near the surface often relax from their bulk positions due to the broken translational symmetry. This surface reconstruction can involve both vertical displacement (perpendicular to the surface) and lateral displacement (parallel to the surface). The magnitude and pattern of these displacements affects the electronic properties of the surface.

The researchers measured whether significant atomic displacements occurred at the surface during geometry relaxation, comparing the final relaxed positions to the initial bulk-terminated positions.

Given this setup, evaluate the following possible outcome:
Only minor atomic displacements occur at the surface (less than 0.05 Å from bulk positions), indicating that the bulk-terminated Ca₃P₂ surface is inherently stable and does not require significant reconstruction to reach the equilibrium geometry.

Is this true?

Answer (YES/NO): NO